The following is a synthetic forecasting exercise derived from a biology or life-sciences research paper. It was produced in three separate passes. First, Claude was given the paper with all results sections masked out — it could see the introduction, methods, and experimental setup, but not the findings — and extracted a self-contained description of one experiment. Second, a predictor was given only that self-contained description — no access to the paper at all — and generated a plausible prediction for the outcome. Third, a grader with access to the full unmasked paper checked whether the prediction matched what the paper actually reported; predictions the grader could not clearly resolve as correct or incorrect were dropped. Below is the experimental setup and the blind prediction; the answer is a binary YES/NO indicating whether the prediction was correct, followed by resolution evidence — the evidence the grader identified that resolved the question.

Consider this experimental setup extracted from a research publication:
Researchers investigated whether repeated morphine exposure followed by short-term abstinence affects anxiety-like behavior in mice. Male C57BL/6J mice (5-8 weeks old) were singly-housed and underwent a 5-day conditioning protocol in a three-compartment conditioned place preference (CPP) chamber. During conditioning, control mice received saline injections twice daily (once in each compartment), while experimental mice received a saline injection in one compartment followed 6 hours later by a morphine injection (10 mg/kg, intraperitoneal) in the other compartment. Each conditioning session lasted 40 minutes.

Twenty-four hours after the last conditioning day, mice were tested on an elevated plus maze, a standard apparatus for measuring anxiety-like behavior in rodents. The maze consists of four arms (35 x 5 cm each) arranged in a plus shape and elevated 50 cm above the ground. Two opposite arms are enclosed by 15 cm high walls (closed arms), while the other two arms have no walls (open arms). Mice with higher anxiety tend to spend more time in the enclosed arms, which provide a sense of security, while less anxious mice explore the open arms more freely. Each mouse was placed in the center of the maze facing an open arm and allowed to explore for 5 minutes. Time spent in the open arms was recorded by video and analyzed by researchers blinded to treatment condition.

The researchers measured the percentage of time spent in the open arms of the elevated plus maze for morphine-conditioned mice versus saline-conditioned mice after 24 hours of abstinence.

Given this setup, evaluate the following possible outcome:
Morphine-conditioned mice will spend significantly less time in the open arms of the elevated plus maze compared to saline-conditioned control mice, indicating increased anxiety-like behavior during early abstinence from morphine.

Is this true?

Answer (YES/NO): YES